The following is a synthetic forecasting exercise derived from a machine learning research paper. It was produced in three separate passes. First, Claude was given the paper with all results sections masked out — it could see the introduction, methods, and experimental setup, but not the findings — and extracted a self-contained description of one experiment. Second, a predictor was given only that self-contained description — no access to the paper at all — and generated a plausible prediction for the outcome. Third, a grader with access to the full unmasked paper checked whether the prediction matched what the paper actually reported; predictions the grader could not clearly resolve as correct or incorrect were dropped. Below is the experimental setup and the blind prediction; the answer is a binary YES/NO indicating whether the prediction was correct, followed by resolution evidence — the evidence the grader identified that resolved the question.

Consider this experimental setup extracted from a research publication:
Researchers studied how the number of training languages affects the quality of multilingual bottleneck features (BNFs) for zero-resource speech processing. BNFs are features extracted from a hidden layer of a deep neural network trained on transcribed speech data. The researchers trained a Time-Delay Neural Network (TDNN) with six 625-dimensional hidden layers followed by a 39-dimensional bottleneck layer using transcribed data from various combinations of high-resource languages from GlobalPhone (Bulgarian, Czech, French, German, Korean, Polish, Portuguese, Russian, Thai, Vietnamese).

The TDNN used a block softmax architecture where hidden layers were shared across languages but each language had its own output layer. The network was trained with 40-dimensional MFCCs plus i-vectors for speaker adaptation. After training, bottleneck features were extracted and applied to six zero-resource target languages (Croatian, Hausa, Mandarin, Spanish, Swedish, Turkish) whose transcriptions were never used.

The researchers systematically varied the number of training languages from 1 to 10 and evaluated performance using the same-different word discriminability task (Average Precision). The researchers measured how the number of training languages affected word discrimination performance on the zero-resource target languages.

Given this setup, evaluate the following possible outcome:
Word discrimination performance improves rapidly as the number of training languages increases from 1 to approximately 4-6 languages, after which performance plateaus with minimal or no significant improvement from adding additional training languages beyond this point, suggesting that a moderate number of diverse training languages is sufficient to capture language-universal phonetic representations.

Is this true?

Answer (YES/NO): NO